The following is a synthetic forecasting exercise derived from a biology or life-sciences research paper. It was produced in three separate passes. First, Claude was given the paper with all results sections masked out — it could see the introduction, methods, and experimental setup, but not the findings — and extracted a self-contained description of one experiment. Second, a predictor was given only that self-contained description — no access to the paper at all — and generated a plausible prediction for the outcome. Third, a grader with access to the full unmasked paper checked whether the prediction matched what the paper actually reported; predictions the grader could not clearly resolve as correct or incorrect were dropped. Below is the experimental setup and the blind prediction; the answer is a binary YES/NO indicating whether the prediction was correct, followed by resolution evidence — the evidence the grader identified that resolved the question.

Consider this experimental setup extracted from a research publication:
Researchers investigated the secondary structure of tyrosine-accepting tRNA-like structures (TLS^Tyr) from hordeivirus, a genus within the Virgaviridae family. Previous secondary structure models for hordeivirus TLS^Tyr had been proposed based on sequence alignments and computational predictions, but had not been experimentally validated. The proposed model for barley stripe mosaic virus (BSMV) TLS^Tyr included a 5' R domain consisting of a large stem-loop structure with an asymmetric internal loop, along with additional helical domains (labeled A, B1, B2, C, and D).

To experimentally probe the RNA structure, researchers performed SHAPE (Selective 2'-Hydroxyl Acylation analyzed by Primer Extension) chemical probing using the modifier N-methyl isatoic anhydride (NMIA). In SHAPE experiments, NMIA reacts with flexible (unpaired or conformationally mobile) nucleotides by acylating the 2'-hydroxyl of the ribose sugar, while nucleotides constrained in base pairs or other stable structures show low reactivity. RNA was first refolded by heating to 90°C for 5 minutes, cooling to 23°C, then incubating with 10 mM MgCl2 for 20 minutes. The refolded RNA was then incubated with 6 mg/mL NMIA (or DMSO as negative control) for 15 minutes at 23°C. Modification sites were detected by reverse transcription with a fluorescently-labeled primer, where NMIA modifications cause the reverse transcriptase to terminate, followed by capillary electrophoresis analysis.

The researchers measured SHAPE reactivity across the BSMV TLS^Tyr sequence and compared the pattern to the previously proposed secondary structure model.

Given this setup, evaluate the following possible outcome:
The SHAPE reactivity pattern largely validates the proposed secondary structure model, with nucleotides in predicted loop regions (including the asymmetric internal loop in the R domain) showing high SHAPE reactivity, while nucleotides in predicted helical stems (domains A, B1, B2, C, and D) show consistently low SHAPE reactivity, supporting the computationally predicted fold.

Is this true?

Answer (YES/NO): YES